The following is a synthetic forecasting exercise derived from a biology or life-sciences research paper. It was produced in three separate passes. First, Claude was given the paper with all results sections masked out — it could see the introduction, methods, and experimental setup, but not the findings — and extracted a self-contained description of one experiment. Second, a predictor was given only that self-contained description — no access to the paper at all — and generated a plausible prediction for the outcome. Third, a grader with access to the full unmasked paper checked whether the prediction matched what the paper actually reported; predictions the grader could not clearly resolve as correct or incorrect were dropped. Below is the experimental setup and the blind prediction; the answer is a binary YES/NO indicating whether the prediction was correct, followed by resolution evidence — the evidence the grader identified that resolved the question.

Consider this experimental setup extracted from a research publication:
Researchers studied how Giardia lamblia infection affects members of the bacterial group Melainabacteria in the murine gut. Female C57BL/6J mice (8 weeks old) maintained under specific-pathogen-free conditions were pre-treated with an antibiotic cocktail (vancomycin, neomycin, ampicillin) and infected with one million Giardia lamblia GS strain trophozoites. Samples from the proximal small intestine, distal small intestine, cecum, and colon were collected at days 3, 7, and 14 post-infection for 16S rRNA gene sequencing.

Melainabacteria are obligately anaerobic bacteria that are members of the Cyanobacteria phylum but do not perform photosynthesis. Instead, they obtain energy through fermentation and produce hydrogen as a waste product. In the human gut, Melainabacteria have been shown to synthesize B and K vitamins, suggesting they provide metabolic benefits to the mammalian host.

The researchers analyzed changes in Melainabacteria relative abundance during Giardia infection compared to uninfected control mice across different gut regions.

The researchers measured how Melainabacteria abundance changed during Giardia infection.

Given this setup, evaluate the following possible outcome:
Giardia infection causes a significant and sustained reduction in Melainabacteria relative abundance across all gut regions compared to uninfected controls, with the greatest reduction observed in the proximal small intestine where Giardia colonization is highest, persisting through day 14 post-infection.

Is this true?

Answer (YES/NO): NO